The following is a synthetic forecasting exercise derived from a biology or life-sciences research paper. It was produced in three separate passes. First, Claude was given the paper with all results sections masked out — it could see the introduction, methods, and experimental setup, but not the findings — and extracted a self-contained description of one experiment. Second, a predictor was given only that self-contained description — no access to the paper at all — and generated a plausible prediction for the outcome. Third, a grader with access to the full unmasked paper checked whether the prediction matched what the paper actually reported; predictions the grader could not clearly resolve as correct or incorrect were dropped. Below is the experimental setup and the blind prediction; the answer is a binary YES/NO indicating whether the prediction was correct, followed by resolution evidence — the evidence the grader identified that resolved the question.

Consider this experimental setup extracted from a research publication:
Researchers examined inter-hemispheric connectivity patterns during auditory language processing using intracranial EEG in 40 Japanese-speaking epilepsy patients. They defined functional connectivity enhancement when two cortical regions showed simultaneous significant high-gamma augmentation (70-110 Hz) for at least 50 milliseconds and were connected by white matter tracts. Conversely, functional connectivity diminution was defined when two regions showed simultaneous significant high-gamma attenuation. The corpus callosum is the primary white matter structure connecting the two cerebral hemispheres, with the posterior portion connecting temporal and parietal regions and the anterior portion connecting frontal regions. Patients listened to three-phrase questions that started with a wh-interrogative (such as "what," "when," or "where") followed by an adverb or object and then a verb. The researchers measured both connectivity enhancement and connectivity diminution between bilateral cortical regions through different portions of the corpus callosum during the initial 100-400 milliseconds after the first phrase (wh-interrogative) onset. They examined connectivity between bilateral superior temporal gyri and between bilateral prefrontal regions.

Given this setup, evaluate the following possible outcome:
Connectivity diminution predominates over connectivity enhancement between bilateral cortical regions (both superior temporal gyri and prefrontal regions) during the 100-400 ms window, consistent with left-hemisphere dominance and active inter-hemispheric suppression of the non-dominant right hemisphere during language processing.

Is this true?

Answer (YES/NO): NO